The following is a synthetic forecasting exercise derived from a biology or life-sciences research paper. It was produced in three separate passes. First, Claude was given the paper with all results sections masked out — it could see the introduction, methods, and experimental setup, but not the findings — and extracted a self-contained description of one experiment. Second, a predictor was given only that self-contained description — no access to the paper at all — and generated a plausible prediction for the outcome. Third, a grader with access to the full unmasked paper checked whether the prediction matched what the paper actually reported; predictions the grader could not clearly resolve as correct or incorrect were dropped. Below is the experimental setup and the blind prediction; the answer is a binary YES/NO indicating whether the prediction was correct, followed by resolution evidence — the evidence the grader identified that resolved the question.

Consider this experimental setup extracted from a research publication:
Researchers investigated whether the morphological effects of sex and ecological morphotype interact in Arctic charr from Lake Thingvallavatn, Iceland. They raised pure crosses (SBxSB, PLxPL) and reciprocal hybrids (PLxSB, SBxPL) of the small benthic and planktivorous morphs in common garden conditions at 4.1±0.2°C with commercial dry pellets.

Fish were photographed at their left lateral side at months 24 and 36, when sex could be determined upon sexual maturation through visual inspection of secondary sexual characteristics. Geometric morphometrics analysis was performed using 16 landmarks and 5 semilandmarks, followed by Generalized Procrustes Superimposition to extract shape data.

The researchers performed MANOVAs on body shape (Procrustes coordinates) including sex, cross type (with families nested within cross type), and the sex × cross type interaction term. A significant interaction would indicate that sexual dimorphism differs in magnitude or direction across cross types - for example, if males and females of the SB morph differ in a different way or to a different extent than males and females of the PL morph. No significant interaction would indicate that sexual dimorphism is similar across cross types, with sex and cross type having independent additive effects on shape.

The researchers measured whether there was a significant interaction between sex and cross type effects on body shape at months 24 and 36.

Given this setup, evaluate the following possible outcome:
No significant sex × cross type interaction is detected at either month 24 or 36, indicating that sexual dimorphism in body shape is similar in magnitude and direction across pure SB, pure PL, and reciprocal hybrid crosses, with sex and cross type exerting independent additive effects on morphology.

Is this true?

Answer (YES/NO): YES